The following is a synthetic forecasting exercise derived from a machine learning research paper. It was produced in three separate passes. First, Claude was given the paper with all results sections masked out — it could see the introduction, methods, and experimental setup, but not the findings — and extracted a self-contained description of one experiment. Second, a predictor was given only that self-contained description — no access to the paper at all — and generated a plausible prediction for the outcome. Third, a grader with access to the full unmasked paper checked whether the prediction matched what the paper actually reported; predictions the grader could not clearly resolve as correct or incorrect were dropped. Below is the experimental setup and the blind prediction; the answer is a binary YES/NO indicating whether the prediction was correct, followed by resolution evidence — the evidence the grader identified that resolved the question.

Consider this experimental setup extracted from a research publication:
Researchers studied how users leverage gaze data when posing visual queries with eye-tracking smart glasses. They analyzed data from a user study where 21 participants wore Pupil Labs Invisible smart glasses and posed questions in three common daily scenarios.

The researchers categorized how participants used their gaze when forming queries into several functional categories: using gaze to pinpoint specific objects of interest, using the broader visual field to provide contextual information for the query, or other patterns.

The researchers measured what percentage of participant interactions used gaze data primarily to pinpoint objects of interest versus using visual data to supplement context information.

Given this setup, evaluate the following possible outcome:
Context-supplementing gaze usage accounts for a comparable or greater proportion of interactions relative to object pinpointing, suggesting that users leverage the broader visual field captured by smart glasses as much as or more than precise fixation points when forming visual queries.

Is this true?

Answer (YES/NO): NO